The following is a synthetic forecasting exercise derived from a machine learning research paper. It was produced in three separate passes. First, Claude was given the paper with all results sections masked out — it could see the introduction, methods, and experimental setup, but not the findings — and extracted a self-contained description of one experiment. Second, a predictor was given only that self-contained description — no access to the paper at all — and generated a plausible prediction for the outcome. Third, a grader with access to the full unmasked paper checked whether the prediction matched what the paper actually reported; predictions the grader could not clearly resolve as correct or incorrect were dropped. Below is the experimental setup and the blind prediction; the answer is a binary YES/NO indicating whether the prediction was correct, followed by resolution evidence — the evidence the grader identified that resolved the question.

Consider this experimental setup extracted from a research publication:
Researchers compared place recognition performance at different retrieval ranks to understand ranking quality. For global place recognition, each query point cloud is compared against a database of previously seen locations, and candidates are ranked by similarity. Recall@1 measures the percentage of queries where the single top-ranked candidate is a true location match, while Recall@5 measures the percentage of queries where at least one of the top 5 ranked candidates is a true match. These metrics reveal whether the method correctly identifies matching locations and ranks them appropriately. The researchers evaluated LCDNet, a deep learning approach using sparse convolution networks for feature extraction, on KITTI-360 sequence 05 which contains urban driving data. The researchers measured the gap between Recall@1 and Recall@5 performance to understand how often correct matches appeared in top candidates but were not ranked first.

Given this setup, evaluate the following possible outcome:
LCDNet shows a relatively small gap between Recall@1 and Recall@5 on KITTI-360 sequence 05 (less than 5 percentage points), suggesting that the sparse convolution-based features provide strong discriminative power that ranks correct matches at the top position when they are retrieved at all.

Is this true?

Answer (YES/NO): NO